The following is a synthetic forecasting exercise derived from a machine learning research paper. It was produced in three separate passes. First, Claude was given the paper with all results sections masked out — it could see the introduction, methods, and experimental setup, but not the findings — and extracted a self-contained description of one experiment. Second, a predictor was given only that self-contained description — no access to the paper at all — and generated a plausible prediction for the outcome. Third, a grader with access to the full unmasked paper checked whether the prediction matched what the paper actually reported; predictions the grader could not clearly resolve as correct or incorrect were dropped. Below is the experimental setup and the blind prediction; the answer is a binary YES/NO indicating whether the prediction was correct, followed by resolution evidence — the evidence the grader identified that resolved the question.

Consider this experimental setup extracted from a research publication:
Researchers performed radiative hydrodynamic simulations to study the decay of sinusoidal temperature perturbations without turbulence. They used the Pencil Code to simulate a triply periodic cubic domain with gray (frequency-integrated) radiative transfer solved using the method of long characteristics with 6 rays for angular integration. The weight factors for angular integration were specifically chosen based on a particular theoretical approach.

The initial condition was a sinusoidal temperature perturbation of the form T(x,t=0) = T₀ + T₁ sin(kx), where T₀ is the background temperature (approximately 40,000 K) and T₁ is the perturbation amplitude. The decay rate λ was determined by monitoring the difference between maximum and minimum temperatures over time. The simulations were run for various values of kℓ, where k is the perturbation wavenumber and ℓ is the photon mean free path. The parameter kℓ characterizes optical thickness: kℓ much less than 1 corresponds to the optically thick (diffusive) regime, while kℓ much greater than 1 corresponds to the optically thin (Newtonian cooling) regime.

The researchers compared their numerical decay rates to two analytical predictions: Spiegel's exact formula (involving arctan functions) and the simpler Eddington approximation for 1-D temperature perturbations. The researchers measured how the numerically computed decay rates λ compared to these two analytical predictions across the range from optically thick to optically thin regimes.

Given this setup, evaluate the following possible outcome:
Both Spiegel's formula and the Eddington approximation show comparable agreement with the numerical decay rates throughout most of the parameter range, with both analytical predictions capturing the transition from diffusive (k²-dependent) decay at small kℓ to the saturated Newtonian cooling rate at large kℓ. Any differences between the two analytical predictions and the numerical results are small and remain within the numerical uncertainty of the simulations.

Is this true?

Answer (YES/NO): NO